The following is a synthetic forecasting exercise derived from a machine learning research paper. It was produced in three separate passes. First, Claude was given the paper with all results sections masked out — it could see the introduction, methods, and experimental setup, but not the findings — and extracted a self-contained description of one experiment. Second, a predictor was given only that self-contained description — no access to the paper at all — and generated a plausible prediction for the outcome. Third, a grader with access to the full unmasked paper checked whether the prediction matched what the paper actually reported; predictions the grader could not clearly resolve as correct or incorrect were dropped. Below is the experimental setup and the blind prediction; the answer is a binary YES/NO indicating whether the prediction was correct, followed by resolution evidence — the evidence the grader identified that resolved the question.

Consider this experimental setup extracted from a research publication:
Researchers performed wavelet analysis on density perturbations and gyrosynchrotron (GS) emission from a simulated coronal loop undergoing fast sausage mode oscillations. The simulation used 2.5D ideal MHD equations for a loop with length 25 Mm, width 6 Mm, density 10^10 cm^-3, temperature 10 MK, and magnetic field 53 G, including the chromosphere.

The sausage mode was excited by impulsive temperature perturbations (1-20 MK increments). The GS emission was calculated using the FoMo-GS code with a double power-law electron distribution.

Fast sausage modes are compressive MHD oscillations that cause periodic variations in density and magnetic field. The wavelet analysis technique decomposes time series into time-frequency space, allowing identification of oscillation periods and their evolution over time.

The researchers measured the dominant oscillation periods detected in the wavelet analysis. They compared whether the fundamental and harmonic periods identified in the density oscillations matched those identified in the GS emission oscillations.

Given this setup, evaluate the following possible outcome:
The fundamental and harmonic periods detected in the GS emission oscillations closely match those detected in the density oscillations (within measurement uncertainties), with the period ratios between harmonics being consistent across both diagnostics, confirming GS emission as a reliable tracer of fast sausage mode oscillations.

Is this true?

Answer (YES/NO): NO